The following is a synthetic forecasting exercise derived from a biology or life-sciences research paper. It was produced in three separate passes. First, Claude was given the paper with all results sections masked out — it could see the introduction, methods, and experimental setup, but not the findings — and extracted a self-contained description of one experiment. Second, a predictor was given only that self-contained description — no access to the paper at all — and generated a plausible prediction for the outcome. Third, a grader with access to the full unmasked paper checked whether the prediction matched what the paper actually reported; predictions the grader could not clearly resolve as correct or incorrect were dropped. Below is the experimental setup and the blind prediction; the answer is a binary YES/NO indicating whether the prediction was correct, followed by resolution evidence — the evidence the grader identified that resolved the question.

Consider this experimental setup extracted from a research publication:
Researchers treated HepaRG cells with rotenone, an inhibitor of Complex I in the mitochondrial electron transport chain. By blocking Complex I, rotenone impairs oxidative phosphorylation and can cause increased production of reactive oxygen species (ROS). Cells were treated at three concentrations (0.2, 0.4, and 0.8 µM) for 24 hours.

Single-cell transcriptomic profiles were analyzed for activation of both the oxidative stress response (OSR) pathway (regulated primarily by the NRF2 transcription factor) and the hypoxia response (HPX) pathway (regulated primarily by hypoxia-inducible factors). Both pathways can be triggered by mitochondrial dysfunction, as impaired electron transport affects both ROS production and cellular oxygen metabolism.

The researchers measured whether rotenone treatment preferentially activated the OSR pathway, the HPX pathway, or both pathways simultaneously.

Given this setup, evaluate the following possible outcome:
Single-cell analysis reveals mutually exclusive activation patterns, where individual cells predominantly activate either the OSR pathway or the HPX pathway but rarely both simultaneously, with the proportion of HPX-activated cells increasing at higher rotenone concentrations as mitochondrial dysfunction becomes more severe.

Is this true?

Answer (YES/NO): NO